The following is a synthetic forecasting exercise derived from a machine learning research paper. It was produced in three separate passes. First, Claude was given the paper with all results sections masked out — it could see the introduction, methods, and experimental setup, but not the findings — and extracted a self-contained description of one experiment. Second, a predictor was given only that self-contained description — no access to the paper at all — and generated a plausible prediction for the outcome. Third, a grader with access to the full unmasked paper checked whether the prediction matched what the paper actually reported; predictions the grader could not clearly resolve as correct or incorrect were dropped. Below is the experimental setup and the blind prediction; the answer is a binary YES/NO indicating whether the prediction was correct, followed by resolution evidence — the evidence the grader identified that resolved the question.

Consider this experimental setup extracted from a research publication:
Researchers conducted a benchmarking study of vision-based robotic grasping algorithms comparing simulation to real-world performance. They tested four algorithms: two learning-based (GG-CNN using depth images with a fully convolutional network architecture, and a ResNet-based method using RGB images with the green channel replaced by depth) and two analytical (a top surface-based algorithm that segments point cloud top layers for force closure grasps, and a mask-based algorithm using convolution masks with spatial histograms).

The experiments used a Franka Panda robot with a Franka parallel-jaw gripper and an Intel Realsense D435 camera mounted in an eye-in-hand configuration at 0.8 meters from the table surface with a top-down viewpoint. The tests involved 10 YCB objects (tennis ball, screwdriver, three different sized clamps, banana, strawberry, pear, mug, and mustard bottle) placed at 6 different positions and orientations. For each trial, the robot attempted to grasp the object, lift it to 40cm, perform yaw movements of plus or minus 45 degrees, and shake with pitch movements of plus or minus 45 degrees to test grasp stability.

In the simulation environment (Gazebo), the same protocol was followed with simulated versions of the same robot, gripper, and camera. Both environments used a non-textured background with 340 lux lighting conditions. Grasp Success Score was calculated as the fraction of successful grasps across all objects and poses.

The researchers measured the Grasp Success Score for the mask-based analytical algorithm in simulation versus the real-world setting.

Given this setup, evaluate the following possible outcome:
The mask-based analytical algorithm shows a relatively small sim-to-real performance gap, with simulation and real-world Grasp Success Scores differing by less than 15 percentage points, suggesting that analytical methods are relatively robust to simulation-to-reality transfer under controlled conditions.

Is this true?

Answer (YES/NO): YES